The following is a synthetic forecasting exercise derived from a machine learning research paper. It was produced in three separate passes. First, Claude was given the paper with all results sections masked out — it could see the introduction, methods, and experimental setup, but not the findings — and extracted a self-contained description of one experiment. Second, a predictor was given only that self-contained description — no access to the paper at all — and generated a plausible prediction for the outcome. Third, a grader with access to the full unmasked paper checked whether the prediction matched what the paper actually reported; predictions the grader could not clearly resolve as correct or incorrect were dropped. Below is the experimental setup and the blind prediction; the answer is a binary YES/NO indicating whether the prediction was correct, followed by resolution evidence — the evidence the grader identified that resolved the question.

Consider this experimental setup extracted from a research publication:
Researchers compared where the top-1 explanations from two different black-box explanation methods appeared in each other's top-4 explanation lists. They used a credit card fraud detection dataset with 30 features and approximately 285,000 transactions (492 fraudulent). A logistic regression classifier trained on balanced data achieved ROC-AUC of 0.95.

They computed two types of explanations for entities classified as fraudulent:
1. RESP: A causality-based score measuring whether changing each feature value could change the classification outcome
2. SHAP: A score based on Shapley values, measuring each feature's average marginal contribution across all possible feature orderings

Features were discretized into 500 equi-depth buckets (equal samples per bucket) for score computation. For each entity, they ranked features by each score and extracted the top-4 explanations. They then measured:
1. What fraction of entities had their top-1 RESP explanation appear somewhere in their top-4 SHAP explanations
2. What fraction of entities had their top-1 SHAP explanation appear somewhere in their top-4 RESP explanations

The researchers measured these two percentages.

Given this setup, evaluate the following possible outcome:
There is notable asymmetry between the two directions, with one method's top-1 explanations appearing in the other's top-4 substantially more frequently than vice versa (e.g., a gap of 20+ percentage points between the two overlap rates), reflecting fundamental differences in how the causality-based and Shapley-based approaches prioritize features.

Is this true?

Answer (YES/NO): NO